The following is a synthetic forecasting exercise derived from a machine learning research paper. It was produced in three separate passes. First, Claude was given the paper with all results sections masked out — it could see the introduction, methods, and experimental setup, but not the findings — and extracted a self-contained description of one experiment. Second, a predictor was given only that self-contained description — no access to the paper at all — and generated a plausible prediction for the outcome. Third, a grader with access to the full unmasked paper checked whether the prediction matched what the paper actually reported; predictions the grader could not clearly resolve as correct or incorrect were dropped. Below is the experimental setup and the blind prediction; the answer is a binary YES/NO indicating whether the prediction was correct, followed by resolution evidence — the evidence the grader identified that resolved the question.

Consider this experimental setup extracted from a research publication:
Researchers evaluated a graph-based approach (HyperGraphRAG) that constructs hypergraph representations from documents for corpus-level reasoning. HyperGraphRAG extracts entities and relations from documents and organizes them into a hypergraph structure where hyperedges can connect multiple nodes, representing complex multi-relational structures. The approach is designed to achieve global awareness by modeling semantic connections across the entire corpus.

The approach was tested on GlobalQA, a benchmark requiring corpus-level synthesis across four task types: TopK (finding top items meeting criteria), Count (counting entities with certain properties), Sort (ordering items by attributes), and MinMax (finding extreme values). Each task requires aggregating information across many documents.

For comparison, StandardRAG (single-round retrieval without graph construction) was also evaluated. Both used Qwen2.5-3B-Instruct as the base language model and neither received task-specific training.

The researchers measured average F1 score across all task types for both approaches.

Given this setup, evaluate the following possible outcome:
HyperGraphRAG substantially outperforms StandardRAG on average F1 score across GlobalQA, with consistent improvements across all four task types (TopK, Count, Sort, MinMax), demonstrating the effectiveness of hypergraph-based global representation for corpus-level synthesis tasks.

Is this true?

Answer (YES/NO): NO